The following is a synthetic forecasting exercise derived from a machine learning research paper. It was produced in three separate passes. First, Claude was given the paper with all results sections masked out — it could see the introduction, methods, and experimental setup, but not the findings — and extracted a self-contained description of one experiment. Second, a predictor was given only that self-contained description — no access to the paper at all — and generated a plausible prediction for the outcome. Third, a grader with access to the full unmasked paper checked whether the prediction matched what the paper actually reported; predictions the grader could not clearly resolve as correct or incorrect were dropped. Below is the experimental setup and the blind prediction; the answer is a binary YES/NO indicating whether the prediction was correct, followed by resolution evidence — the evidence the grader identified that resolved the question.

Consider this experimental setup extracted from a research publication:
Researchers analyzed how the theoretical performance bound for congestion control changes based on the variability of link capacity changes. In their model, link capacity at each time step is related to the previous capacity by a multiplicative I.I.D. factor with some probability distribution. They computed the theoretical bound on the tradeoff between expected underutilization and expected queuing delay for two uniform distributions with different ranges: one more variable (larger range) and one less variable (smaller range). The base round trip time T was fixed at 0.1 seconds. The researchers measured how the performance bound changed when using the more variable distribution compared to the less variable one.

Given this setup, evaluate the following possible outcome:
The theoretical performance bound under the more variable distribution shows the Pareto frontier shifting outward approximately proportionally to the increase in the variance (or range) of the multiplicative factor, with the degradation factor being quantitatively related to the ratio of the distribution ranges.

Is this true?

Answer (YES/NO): NO